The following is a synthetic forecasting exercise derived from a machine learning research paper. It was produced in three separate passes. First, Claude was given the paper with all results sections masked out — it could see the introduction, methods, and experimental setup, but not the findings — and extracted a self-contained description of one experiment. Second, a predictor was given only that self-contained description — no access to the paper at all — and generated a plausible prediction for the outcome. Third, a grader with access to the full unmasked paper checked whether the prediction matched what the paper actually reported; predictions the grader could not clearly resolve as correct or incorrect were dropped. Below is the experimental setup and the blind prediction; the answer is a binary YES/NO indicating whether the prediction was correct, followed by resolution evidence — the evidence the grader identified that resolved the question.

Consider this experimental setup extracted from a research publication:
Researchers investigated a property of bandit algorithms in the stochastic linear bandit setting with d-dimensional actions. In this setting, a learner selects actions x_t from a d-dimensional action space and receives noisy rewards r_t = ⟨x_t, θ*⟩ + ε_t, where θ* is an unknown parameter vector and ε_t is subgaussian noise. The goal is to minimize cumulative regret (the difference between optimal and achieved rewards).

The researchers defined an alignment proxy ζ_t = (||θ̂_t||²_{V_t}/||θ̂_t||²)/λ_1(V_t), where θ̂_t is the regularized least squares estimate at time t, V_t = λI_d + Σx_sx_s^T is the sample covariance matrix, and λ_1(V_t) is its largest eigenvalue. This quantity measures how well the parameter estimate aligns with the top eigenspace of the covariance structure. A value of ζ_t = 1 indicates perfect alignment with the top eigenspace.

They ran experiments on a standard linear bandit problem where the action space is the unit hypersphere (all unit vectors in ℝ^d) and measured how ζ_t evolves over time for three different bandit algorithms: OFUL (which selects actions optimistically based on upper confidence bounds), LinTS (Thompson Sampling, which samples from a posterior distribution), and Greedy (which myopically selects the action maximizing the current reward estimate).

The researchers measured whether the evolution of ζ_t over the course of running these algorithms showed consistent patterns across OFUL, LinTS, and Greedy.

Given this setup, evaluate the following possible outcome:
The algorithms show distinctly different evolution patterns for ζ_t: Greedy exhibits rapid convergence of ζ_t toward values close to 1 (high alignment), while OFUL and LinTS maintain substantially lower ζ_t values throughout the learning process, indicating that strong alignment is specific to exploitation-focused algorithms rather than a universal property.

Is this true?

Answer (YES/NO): NO